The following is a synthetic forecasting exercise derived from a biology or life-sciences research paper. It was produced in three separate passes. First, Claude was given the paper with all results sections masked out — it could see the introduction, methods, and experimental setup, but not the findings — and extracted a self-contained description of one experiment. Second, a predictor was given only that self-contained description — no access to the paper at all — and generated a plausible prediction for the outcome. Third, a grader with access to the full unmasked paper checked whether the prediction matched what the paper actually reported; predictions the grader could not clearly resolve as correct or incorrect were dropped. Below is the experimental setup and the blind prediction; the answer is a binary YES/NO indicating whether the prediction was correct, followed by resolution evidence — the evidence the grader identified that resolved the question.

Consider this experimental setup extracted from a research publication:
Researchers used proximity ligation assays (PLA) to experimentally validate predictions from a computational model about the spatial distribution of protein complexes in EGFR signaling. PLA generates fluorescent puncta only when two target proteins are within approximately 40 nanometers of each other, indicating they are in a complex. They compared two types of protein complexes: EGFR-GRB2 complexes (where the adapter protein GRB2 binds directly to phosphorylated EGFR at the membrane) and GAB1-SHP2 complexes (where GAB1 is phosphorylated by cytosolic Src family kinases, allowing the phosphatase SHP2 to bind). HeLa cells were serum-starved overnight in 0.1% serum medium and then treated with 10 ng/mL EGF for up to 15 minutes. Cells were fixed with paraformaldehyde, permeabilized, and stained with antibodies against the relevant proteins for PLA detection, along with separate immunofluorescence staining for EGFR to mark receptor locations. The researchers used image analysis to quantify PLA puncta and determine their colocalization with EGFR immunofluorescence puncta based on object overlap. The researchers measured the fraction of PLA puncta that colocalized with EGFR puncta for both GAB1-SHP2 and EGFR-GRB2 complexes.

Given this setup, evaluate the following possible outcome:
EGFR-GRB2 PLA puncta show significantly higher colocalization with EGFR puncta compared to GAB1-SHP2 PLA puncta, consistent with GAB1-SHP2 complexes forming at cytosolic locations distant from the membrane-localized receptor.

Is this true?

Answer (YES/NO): YES